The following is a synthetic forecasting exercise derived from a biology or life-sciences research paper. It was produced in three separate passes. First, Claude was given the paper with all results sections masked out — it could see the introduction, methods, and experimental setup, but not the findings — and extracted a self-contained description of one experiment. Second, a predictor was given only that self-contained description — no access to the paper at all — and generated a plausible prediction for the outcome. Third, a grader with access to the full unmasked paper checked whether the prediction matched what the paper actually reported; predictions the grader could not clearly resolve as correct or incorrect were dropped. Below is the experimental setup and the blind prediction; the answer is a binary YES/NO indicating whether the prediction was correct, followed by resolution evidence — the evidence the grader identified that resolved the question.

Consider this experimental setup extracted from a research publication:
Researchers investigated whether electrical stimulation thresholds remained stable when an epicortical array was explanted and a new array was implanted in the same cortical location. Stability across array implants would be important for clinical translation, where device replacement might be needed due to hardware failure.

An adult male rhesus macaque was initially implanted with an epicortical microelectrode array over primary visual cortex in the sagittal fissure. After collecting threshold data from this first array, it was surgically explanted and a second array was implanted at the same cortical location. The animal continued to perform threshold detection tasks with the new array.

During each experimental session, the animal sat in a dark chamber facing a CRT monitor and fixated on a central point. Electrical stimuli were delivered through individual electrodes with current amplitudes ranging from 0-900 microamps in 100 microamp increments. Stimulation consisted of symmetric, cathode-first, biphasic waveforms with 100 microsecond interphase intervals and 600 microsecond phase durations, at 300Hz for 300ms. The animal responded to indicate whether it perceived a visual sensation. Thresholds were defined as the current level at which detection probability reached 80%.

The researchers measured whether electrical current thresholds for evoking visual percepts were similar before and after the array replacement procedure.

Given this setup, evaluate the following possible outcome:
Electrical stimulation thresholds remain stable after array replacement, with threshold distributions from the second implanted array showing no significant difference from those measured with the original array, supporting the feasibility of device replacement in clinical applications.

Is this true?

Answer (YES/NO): NO